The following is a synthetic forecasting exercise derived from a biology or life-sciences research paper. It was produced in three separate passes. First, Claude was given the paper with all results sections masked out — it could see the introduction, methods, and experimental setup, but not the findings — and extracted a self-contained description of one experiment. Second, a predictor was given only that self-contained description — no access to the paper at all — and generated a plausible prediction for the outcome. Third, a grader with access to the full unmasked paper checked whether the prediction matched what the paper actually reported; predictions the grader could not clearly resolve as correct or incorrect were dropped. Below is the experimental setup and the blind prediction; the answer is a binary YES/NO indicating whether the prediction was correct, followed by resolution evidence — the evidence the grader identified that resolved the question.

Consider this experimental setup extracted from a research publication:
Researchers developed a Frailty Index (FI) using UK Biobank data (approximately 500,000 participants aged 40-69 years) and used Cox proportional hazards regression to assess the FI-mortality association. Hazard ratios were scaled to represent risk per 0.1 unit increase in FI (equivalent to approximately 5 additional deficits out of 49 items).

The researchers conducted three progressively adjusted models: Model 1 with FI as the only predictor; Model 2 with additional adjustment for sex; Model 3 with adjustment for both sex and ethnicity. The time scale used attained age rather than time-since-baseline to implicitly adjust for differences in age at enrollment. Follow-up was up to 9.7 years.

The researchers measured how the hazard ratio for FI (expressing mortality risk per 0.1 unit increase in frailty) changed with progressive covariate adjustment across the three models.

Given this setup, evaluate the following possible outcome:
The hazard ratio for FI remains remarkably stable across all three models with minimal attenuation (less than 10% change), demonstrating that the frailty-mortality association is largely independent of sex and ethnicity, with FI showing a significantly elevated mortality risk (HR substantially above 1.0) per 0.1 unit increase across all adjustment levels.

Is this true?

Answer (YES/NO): NO